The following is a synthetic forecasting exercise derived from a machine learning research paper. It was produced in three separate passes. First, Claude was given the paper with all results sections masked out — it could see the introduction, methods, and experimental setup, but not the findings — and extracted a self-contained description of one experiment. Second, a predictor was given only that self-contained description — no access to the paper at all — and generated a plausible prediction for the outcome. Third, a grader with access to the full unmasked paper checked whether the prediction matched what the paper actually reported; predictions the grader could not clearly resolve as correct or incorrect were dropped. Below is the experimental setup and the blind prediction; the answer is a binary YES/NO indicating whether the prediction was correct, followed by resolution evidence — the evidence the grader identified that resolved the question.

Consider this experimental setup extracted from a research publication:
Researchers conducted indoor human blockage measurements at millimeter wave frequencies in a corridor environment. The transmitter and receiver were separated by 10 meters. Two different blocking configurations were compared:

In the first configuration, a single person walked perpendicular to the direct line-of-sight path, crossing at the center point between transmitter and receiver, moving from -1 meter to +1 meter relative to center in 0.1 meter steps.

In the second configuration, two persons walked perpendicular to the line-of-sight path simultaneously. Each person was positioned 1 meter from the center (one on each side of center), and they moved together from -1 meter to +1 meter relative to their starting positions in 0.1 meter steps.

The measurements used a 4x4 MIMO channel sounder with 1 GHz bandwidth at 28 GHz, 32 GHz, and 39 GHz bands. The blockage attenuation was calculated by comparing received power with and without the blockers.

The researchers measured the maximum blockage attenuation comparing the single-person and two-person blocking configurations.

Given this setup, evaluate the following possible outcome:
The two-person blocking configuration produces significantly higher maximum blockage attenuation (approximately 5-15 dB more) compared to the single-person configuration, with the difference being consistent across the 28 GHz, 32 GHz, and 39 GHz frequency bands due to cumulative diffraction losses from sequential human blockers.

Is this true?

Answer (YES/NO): NO